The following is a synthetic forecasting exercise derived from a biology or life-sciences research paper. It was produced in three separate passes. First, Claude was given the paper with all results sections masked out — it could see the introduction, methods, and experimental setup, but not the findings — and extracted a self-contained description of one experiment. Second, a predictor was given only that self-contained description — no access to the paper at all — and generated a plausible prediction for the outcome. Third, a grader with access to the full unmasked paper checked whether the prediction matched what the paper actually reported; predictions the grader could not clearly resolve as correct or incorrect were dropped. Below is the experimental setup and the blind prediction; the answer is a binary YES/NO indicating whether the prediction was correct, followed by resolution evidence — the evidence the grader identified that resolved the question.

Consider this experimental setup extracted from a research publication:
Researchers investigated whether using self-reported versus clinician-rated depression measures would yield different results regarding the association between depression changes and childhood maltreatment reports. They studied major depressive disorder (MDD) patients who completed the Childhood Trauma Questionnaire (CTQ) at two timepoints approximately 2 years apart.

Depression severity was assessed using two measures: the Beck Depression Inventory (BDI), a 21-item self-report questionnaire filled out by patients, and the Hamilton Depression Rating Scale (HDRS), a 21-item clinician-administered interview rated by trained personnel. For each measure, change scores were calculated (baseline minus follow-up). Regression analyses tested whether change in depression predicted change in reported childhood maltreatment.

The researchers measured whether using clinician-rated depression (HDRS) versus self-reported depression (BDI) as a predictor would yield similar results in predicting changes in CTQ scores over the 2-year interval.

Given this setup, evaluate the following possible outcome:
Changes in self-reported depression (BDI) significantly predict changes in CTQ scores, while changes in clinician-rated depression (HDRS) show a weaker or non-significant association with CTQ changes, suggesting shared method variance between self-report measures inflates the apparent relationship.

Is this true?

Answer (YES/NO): YES